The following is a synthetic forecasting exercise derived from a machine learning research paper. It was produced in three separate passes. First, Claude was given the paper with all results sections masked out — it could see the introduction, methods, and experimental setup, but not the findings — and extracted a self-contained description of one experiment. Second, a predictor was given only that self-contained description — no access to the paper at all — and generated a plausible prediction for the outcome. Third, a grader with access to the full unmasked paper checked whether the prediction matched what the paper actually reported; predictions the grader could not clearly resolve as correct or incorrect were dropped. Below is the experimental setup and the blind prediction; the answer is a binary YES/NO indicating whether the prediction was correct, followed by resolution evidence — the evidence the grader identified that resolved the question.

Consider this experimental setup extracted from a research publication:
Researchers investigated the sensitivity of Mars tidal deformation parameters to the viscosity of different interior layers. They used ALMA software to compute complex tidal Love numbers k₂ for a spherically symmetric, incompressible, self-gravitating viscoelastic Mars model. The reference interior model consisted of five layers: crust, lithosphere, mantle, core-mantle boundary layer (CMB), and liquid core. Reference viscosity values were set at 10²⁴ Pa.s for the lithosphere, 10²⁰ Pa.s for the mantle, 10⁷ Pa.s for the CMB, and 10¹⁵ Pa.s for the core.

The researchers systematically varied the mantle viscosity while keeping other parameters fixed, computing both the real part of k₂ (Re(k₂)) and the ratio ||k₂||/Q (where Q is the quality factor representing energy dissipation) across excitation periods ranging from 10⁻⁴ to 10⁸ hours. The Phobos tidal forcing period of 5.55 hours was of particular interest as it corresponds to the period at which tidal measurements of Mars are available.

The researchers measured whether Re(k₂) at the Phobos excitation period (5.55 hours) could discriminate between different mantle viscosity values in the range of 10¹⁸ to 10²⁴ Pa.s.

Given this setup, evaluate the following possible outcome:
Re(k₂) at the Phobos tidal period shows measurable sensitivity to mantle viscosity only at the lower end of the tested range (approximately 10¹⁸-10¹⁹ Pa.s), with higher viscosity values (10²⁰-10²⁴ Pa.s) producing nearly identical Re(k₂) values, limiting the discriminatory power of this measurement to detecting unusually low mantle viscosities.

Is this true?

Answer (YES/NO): NO